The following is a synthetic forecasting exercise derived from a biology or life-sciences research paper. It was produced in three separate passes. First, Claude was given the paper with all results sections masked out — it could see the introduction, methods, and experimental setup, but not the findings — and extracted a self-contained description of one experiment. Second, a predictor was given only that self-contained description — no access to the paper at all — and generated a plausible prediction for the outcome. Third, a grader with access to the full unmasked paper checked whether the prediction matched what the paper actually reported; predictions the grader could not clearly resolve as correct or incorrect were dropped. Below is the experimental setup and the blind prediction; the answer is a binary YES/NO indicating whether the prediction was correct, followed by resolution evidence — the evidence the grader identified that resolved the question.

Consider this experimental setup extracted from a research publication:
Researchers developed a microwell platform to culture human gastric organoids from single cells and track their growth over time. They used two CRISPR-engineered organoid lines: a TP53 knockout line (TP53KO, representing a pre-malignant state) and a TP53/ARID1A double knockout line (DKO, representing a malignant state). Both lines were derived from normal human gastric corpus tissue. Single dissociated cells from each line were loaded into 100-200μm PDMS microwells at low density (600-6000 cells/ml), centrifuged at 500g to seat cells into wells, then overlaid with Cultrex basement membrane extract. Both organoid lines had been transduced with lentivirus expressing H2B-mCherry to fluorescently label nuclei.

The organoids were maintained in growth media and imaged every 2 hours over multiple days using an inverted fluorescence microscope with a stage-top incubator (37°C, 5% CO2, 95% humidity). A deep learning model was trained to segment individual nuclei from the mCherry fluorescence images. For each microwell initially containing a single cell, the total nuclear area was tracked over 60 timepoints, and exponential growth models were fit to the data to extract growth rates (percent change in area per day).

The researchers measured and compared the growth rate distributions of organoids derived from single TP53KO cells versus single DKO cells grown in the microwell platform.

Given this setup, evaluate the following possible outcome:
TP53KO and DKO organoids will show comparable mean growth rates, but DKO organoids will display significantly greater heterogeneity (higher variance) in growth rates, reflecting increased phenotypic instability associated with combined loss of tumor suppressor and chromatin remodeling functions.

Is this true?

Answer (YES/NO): NO